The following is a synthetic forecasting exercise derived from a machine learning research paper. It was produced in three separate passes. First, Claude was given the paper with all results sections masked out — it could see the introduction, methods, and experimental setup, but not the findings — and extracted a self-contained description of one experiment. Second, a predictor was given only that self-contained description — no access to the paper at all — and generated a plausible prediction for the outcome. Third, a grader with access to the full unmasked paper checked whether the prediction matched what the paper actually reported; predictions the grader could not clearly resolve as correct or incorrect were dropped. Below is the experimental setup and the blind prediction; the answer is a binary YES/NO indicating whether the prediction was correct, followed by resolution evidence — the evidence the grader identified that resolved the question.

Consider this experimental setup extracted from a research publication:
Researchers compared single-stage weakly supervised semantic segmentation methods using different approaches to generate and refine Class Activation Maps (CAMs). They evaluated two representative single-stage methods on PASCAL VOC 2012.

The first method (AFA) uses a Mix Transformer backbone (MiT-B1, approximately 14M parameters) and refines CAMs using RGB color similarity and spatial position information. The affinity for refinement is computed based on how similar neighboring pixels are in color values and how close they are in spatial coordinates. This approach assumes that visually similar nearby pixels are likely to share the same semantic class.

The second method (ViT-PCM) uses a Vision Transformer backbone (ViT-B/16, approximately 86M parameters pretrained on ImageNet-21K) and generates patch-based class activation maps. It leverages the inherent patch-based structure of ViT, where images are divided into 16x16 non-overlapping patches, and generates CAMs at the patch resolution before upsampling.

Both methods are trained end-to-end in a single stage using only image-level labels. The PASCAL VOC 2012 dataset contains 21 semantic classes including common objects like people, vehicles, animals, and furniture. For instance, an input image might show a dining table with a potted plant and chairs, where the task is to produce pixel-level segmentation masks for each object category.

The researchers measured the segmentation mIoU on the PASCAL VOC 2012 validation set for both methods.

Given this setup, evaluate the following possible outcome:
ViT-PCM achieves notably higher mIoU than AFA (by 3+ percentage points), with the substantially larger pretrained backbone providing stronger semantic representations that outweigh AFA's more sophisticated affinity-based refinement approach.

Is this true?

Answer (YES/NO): YES